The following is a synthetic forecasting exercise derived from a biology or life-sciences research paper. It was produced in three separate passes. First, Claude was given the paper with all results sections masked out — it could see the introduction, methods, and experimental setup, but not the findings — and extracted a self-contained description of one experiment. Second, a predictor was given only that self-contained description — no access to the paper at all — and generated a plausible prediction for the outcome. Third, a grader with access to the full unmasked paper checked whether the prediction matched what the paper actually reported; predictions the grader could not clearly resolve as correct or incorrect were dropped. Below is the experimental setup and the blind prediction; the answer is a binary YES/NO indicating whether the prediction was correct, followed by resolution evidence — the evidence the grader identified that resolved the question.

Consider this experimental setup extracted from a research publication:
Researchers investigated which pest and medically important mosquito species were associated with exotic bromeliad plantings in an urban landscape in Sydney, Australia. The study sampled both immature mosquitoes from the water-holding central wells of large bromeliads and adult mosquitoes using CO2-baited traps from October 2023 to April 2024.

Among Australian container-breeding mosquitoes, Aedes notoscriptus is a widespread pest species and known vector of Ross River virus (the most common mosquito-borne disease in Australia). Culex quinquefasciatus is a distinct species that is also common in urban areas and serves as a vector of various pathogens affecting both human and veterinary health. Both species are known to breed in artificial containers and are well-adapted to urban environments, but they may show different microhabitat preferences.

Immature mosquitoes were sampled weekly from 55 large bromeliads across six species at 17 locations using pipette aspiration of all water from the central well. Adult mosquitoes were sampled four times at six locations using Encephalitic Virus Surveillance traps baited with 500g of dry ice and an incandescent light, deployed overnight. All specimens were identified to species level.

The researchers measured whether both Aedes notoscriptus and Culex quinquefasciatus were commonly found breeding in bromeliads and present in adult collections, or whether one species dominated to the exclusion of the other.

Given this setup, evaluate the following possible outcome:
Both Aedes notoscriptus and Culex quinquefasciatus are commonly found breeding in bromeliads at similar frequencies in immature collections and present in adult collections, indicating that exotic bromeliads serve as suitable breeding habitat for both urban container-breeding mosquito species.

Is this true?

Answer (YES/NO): NO